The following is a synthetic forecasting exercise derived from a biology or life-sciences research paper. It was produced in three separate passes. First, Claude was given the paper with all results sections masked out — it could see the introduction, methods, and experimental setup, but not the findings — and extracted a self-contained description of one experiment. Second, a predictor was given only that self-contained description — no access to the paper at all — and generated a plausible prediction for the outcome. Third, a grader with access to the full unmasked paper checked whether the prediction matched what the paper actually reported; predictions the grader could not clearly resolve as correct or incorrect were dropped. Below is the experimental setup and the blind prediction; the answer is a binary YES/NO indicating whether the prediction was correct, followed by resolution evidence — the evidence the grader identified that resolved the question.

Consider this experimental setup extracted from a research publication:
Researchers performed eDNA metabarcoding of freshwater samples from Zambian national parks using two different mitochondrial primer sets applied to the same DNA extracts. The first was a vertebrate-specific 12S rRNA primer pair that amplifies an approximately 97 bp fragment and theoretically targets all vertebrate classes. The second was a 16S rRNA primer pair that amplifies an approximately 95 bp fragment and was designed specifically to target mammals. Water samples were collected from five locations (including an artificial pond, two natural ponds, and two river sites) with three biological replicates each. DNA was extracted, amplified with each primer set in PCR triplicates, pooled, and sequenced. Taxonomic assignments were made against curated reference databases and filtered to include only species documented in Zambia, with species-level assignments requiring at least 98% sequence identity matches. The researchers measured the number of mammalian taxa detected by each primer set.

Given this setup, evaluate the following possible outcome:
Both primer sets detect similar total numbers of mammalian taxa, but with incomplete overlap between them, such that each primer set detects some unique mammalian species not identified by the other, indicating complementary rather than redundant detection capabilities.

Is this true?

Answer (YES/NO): NO